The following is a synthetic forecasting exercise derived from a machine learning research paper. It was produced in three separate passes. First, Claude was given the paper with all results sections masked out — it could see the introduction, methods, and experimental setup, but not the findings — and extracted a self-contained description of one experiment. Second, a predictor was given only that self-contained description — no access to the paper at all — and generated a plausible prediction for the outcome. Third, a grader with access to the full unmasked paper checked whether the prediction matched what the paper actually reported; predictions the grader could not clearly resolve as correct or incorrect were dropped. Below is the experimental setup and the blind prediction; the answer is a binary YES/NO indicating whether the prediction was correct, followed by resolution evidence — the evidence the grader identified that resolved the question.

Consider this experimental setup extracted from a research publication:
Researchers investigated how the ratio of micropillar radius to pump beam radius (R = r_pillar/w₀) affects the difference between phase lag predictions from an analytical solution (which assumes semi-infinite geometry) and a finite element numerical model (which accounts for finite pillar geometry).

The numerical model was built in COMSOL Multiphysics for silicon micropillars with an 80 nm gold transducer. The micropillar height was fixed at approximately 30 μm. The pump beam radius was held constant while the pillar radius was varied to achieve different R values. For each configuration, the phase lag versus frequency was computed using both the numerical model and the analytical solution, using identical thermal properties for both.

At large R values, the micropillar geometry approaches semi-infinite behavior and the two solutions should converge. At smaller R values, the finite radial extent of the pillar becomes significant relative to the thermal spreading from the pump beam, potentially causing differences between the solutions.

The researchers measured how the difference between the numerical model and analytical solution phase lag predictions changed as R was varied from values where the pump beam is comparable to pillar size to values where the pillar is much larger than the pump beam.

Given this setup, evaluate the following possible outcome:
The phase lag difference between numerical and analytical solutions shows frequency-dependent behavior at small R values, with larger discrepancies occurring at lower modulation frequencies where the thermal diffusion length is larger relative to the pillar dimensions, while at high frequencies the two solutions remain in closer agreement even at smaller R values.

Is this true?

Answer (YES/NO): YES